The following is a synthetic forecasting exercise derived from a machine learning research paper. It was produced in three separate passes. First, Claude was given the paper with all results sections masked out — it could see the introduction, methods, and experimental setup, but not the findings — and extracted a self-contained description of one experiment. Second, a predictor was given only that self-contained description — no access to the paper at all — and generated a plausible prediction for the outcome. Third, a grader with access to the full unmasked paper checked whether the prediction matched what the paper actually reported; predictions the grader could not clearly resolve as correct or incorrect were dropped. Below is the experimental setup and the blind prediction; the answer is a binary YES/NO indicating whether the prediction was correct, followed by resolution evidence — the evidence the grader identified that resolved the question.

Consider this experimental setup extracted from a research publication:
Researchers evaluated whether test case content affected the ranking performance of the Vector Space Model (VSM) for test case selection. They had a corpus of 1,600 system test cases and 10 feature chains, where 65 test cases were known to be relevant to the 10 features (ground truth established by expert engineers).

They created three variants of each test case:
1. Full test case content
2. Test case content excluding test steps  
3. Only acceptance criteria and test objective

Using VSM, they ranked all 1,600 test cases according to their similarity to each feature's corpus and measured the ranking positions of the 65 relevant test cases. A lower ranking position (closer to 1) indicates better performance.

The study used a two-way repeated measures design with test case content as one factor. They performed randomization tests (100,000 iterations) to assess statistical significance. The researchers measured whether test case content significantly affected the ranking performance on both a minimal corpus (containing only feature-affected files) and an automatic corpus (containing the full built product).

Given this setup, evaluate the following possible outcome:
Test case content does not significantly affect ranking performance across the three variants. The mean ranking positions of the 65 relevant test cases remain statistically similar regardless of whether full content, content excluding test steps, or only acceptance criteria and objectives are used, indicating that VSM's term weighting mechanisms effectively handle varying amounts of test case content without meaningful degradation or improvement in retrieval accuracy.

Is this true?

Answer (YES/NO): YES